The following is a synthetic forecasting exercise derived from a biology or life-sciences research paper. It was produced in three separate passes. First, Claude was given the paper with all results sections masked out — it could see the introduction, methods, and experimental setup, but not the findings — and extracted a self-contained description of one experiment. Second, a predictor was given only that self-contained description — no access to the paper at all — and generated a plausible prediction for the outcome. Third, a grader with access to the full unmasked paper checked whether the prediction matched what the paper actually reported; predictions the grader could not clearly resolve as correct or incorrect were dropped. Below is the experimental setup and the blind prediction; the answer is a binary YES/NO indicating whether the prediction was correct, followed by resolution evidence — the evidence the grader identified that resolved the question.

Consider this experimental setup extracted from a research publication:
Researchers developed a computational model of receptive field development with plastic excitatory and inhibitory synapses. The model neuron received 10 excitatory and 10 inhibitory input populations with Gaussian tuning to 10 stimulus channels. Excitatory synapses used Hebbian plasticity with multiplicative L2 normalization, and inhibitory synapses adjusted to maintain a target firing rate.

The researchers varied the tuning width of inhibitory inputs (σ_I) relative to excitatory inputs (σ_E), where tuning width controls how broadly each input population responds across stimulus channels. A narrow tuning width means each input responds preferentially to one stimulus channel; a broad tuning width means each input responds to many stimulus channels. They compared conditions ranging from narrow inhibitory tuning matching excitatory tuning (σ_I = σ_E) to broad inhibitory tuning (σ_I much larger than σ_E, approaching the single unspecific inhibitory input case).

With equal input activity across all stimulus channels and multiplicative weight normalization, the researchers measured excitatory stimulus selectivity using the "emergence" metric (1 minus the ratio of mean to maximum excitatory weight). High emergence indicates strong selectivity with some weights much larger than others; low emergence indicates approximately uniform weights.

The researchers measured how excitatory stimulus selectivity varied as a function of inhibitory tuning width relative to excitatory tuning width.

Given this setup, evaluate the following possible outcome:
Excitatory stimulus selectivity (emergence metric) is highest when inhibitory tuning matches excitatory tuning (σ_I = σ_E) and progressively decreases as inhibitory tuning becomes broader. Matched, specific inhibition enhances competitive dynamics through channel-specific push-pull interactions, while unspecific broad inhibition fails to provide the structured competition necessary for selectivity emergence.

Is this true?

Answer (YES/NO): NO